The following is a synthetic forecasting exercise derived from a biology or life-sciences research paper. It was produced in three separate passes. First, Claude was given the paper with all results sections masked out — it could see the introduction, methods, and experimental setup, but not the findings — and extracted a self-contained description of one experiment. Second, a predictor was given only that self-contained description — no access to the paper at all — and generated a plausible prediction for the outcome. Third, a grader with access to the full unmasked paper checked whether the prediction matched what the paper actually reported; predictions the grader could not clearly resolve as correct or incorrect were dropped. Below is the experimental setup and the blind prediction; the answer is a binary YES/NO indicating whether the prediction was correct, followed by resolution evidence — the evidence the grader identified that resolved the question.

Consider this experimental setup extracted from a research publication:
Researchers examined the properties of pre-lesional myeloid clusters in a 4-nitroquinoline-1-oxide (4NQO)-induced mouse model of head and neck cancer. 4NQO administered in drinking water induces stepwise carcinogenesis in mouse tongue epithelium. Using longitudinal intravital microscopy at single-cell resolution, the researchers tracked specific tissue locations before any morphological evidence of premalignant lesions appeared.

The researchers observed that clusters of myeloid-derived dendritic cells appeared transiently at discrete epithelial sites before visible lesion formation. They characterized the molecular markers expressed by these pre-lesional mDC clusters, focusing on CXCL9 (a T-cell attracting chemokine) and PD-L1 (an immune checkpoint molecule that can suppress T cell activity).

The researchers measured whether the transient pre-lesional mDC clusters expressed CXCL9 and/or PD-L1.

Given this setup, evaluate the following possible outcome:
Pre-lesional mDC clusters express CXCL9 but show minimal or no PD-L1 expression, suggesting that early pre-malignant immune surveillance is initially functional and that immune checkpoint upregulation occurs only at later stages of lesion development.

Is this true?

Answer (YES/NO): NO